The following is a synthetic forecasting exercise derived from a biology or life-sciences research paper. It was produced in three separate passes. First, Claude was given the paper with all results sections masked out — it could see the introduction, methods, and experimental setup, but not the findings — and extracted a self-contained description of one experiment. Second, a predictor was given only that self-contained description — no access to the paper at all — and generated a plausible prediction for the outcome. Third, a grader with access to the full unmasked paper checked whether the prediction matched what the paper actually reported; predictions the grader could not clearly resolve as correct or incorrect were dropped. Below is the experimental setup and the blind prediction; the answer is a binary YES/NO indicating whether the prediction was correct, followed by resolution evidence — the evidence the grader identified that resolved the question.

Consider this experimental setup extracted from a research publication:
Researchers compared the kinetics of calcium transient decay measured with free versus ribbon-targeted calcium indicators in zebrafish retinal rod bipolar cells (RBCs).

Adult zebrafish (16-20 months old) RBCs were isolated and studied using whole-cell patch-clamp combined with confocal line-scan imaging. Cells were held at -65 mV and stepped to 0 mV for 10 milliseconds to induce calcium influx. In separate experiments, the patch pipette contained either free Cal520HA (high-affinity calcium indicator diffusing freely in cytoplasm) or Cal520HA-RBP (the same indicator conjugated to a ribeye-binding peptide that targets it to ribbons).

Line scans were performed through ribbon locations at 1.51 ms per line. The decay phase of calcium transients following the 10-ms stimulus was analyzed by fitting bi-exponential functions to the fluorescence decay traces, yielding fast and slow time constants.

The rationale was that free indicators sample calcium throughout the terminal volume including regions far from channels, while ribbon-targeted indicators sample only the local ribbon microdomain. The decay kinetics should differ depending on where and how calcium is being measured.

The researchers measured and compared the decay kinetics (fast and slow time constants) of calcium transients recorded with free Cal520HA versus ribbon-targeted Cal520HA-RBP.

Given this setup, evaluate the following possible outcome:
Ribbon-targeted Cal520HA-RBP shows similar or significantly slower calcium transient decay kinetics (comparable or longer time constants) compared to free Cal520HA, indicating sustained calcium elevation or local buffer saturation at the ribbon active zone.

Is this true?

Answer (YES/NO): NO